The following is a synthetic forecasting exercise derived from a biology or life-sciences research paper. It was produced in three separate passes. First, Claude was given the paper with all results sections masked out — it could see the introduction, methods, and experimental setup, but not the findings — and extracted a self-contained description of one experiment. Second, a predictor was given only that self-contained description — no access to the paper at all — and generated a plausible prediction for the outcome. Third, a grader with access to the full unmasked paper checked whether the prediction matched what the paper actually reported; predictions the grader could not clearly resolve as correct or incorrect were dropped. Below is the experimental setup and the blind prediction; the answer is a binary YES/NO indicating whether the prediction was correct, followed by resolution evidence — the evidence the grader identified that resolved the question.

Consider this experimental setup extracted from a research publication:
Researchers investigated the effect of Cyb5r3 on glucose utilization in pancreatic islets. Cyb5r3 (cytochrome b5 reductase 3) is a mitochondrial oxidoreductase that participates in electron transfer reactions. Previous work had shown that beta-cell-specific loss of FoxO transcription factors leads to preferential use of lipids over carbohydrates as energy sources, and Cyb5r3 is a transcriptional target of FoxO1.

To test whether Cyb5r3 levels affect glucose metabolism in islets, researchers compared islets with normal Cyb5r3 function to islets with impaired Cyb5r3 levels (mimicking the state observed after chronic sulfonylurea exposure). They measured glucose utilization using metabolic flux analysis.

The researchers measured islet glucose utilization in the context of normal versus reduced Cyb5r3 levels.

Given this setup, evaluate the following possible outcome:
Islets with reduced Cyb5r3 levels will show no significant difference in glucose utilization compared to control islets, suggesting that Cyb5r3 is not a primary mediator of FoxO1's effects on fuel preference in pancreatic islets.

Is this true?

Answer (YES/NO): NO